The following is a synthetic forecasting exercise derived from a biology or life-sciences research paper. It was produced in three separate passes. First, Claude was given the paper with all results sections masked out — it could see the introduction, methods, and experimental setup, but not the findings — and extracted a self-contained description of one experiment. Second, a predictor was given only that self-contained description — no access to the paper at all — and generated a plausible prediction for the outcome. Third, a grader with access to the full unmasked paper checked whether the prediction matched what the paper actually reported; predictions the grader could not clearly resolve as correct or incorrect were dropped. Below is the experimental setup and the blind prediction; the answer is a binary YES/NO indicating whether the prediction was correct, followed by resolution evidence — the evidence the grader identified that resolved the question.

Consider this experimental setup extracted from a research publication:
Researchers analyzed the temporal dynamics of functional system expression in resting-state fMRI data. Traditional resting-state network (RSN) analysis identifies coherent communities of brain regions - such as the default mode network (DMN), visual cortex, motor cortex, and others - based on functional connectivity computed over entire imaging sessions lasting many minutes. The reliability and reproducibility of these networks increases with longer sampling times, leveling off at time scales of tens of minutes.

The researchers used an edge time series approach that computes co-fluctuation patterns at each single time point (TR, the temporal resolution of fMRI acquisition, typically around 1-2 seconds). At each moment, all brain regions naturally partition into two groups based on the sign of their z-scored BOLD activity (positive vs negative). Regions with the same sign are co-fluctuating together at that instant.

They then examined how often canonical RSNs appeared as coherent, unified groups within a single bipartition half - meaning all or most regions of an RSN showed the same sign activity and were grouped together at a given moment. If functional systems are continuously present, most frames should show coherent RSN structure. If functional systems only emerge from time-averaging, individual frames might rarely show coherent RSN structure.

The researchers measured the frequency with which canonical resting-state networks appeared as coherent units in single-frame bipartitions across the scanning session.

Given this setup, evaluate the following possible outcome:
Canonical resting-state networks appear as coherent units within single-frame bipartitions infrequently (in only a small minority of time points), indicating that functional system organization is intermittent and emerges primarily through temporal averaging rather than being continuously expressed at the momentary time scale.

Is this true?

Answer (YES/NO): YES